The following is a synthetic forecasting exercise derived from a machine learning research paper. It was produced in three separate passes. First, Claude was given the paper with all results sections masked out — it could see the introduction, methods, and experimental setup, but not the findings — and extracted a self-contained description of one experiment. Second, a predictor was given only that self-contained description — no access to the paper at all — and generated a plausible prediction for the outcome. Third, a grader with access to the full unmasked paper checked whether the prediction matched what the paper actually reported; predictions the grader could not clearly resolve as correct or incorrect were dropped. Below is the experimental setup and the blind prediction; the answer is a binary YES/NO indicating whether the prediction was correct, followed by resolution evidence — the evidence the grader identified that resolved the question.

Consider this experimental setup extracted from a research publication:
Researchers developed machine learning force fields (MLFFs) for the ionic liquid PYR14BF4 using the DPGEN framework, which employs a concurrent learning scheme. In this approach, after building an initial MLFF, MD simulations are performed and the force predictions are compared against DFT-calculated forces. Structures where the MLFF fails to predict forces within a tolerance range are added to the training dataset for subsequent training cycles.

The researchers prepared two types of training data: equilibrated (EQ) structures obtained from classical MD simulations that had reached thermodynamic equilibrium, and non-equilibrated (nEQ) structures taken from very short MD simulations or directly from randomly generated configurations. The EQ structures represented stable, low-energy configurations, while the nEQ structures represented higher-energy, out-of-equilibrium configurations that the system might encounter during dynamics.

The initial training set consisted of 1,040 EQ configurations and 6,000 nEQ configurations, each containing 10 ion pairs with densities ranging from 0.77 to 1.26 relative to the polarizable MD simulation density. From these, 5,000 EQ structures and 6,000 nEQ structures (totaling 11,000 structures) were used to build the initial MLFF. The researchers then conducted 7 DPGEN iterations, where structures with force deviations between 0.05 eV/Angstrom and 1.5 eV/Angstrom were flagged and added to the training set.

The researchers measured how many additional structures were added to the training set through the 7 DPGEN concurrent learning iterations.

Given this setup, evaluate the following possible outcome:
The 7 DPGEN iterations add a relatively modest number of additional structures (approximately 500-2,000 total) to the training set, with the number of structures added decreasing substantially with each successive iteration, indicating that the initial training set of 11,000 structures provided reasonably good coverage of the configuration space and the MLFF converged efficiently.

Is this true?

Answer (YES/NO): NO